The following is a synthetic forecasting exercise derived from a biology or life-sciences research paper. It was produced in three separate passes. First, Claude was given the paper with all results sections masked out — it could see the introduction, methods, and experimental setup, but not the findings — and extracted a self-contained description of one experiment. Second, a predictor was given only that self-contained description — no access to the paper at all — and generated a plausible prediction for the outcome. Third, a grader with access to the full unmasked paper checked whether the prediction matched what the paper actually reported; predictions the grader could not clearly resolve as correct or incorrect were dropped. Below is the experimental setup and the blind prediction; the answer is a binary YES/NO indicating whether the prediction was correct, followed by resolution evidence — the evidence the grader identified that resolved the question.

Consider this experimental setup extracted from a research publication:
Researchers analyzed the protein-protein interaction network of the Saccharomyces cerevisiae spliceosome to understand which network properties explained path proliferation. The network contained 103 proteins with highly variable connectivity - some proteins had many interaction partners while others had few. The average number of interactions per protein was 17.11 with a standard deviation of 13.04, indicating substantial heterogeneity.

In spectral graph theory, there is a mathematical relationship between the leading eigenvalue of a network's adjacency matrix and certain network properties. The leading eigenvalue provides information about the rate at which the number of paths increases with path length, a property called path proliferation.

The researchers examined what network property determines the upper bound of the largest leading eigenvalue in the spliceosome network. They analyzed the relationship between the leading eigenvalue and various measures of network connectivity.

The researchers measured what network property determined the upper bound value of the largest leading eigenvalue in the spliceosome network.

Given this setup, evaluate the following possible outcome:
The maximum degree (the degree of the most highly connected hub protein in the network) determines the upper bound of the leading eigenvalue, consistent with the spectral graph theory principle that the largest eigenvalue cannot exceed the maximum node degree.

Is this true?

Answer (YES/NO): YES